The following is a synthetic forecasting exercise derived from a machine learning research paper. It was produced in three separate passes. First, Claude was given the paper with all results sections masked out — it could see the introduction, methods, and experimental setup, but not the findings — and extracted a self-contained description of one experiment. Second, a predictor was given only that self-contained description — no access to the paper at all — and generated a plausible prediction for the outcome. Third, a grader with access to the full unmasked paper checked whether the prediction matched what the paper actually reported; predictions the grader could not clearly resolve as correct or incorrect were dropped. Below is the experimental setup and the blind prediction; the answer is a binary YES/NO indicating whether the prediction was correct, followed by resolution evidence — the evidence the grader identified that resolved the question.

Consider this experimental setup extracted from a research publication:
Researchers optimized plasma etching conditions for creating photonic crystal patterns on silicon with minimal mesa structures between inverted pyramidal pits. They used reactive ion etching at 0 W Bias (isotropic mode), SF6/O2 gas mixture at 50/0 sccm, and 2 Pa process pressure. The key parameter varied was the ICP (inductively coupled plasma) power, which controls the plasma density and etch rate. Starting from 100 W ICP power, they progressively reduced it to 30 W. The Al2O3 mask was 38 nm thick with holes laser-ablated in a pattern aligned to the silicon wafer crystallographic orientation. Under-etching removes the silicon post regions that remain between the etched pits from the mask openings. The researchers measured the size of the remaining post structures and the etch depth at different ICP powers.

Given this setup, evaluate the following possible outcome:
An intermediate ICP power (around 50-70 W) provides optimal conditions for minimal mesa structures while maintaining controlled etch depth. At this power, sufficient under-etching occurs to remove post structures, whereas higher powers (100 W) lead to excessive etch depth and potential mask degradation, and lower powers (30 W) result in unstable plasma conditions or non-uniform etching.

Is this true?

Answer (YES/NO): NO